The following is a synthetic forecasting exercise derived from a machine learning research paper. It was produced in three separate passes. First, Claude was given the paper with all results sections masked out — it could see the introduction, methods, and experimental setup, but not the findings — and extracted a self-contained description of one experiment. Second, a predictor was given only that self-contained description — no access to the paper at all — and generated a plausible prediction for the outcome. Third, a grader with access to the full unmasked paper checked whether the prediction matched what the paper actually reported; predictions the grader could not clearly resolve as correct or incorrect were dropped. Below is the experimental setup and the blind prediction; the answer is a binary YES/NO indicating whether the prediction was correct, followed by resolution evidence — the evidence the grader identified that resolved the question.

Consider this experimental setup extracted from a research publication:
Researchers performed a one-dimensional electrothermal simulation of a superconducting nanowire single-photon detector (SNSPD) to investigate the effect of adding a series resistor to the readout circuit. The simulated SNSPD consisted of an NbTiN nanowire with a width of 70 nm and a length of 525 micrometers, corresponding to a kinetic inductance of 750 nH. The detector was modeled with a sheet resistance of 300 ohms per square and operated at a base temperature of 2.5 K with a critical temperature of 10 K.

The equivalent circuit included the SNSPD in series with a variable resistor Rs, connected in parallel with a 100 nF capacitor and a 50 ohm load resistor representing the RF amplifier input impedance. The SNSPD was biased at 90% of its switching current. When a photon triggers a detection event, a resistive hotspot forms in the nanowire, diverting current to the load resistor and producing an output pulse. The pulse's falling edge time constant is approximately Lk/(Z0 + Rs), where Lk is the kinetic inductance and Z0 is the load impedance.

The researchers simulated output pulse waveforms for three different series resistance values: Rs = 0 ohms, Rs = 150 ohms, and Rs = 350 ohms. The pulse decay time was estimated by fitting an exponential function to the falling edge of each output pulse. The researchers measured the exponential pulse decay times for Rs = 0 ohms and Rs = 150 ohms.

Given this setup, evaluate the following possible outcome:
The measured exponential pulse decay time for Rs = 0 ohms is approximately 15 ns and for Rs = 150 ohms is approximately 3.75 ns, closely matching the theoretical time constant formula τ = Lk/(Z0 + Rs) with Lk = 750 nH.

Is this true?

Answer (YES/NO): YES